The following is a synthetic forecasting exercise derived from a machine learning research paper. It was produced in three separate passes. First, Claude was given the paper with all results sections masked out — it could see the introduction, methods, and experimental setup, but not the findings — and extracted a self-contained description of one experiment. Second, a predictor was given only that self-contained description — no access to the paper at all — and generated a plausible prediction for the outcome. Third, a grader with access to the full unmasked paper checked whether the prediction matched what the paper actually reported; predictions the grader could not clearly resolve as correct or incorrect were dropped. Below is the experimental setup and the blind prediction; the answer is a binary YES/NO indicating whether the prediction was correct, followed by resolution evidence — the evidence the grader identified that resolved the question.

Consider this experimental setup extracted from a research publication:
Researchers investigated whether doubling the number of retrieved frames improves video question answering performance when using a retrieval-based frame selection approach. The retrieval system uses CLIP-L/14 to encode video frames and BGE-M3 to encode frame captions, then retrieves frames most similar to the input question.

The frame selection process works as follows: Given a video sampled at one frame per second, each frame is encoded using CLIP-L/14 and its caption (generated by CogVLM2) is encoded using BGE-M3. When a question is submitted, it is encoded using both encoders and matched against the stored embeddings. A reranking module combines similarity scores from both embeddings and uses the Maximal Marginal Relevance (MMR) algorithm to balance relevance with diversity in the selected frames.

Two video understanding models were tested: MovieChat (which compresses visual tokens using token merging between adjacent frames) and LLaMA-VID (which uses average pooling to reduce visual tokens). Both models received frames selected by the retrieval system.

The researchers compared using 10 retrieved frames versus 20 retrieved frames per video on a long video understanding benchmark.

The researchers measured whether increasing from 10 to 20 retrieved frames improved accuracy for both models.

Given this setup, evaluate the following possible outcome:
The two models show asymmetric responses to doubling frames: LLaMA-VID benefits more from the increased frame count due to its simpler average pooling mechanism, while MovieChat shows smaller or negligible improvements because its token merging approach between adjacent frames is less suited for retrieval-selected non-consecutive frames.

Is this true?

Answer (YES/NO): NO